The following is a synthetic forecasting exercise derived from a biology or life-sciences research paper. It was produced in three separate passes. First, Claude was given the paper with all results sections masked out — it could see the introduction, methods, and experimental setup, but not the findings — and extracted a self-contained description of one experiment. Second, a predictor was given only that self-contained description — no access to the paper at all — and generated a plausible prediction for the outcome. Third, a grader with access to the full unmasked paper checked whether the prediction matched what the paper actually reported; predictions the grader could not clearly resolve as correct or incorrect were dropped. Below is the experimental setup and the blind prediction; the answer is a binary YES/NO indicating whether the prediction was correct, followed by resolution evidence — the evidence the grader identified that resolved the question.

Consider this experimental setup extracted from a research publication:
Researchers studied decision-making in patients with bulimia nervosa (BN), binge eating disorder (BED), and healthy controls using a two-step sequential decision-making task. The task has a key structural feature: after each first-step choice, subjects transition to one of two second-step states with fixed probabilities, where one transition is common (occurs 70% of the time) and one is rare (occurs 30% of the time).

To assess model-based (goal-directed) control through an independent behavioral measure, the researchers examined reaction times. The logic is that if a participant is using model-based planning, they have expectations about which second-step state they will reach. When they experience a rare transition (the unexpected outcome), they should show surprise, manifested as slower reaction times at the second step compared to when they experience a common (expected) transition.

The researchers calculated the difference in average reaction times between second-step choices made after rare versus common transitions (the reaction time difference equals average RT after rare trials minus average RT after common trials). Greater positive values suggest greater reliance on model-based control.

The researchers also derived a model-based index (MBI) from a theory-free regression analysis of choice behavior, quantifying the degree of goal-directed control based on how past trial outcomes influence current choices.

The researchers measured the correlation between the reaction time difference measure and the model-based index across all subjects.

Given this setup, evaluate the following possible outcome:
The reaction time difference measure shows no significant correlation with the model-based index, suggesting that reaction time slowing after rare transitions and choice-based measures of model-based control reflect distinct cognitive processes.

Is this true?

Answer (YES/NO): NO